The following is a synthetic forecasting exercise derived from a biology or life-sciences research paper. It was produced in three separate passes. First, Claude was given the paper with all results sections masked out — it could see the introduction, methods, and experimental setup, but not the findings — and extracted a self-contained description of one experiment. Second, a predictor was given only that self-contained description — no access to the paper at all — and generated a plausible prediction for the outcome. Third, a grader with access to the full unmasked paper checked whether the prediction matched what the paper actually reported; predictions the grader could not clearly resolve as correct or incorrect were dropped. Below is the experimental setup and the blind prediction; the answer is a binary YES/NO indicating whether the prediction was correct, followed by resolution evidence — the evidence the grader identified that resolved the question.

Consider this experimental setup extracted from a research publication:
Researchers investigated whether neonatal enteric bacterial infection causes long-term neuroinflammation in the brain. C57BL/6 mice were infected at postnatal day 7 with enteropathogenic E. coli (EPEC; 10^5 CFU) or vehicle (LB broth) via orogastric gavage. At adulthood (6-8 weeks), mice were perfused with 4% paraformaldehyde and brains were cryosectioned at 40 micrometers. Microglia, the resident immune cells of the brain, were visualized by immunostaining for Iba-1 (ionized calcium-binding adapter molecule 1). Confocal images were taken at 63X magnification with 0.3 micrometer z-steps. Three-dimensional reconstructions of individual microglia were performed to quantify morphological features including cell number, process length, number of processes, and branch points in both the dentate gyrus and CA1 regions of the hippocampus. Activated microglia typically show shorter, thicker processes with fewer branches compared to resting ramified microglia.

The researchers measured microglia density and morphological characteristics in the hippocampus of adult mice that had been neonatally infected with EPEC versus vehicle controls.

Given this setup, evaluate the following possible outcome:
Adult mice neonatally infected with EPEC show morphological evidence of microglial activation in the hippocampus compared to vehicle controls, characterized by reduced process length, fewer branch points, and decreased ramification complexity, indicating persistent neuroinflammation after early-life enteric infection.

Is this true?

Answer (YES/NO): YES